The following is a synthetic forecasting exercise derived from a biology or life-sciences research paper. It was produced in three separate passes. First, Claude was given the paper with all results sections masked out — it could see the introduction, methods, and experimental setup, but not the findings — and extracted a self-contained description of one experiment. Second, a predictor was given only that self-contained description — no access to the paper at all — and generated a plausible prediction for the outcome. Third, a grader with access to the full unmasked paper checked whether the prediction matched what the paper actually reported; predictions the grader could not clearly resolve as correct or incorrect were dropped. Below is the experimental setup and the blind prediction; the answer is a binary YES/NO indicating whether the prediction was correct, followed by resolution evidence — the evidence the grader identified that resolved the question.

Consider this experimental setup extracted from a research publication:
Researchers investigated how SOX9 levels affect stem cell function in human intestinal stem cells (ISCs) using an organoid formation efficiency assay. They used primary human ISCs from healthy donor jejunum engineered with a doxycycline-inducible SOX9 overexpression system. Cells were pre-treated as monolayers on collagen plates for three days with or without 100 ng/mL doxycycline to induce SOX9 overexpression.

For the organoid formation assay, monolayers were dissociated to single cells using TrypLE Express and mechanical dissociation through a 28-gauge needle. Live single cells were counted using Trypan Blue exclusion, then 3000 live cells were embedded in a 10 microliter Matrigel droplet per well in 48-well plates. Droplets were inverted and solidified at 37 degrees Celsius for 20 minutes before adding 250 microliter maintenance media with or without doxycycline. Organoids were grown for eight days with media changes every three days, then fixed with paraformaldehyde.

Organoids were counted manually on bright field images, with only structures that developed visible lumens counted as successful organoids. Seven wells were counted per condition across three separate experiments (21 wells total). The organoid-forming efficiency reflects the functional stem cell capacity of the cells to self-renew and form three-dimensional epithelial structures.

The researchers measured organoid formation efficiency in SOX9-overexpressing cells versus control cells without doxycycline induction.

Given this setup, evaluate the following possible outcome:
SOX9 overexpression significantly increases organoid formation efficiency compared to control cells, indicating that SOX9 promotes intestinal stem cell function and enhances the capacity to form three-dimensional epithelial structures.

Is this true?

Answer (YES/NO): NO